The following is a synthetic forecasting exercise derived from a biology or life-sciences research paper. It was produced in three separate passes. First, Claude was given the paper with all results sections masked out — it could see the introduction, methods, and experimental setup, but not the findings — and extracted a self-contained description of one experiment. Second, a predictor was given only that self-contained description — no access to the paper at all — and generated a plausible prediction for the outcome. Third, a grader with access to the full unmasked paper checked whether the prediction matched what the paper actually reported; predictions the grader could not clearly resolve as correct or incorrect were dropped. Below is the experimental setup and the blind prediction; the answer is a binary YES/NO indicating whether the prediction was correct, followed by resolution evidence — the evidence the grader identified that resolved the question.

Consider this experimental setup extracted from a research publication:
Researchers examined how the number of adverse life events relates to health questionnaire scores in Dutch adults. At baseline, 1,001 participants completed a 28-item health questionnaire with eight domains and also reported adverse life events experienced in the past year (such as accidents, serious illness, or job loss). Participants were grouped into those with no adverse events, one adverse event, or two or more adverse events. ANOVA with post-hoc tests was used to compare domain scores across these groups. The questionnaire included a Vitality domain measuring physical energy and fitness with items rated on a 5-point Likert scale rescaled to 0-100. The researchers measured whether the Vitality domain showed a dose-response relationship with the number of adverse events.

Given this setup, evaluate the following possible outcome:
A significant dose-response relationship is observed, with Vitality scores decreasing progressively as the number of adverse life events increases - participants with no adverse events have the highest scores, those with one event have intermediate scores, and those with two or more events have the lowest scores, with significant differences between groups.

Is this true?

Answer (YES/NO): YES